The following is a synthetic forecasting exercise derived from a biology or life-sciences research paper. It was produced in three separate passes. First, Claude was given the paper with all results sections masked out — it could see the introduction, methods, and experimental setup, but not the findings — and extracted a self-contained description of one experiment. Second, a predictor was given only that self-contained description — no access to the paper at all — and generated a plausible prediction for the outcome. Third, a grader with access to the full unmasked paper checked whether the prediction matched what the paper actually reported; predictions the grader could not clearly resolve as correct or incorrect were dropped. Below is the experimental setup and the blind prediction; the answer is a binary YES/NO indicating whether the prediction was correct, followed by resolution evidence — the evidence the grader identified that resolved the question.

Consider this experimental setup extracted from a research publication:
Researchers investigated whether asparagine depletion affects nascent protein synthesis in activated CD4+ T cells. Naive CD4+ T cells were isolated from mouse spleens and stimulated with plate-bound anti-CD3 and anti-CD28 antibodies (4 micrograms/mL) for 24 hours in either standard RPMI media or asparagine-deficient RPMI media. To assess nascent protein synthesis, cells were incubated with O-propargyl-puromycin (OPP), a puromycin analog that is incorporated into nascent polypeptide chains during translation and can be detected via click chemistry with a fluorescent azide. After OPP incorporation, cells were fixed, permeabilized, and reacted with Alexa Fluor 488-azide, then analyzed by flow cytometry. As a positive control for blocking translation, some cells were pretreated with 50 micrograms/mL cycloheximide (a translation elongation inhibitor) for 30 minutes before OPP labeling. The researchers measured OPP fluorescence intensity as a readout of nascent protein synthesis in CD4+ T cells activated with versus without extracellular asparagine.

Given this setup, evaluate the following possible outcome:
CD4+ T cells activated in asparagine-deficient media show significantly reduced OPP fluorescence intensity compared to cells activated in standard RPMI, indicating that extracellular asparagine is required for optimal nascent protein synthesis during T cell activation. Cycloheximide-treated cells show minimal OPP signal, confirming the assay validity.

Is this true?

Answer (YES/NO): YES